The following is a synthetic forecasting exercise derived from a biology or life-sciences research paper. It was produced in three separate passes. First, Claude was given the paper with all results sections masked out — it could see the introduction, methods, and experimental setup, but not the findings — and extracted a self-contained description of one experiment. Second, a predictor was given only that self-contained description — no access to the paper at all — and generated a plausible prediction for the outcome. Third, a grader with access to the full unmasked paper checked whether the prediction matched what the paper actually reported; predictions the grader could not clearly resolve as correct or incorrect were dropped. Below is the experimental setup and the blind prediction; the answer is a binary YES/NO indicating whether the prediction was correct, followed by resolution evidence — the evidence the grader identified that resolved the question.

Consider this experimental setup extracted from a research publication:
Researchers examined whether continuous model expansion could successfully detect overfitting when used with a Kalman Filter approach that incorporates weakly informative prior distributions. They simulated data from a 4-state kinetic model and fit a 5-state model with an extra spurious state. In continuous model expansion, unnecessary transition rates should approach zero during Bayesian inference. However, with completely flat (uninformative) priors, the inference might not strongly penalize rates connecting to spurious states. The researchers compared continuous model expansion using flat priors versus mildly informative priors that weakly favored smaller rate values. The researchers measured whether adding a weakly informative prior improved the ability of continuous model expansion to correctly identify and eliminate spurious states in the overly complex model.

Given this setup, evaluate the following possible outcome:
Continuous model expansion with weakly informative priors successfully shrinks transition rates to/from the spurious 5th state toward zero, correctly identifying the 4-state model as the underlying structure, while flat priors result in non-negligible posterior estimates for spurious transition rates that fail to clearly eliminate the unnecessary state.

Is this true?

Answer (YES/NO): NO